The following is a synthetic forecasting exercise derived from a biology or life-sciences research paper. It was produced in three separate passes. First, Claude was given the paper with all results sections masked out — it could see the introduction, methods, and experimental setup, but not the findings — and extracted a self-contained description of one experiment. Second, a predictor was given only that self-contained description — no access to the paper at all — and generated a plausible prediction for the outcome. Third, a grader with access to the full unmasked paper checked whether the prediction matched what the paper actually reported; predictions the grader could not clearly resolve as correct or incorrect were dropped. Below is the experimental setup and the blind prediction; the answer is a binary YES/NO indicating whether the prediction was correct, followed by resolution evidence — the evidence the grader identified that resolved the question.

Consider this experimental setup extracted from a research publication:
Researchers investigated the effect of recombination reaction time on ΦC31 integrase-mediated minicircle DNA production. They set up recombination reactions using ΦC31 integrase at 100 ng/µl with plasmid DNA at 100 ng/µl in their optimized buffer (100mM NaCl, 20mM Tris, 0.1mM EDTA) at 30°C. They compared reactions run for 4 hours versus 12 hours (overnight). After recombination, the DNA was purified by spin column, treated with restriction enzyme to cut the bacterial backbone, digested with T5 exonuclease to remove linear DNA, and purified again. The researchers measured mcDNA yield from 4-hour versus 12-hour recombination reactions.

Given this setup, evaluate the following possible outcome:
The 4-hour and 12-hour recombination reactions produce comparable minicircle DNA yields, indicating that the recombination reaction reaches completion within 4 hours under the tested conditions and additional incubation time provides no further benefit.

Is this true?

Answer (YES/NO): NO